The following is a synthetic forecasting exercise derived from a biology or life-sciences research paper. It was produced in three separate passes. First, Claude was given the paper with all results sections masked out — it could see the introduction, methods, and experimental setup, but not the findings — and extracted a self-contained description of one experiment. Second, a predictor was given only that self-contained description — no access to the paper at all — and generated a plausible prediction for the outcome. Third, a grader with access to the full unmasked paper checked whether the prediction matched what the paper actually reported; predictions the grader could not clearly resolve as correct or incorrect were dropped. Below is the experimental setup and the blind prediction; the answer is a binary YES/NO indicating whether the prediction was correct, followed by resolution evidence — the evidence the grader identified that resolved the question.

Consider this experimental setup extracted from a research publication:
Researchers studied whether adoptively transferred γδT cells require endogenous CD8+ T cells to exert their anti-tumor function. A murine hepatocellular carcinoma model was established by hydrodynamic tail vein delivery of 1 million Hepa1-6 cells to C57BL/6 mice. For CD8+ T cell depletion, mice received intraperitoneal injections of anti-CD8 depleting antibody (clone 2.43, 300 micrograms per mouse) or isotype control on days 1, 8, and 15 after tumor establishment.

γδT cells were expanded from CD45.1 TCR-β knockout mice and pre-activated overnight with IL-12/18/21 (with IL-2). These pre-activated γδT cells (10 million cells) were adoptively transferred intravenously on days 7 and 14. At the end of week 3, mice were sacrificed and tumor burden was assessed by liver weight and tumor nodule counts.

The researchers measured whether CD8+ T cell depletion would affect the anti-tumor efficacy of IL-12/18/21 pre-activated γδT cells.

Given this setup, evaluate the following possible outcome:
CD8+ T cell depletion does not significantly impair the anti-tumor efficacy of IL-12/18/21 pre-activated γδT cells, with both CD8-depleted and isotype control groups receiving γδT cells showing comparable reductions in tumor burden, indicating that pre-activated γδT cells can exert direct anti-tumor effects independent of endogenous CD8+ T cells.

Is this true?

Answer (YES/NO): NO